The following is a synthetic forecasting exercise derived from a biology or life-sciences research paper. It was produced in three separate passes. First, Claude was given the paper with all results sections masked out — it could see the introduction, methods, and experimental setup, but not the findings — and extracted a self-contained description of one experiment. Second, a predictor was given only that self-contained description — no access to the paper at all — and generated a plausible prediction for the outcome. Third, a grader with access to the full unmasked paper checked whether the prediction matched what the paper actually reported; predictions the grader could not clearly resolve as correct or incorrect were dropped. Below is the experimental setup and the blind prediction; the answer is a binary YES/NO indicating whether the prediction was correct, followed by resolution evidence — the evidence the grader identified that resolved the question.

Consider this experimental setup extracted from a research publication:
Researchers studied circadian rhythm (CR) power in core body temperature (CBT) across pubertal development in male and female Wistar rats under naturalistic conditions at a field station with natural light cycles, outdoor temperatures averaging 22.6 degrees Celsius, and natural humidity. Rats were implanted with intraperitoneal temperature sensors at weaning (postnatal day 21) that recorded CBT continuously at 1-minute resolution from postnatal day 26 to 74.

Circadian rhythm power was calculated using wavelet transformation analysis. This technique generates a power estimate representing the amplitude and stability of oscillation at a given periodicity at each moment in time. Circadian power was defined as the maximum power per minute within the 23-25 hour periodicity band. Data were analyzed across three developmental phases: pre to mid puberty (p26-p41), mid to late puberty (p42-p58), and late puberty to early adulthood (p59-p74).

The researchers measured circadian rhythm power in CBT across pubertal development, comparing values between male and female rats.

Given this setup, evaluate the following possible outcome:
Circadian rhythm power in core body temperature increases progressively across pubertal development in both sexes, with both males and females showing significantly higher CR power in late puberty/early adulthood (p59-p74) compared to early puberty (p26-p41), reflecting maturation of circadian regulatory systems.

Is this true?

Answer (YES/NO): NO